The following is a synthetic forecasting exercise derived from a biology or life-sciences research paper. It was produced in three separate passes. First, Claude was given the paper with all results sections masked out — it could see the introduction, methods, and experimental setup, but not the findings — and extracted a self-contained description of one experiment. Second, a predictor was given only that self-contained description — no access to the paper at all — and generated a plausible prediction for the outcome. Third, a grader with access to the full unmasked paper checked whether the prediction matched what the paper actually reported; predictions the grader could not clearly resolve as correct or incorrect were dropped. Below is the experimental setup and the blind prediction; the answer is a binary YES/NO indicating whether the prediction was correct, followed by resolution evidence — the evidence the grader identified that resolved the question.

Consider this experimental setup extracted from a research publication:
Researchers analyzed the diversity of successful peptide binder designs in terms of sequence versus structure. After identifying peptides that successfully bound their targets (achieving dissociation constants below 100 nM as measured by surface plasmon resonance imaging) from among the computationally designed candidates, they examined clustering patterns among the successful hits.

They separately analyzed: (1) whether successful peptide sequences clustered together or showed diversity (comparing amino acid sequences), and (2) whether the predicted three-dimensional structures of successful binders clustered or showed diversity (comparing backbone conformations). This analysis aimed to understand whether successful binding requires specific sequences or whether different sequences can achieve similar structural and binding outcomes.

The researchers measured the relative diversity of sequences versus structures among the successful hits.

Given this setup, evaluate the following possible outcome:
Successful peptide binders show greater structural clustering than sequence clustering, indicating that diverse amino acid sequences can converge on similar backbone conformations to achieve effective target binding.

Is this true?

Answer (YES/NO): YES